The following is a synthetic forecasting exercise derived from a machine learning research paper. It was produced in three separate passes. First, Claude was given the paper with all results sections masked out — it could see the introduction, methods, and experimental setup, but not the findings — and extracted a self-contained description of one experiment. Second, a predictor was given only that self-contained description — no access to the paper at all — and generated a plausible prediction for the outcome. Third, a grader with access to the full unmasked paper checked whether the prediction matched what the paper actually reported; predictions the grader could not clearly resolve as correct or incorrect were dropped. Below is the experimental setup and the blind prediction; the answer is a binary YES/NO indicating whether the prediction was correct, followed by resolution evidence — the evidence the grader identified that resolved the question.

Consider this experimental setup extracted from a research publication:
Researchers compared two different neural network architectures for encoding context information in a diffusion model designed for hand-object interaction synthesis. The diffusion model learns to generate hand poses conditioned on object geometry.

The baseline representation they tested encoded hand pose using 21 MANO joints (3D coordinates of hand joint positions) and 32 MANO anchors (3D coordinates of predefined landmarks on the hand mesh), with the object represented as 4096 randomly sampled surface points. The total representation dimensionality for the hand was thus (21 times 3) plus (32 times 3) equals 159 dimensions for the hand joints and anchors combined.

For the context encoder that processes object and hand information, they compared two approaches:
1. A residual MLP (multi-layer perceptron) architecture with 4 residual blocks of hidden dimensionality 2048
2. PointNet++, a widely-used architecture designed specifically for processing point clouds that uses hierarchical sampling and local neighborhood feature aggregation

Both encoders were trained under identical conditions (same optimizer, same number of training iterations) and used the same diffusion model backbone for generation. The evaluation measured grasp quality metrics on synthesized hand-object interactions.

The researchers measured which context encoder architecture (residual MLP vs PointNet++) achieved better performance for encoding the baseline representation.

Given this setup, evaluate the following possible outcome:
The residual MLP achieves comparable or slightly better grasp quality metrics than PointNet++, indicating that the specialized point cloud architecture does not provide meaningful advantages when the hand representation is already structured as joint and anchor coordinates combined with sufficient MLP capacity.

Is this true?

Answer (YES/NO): YES